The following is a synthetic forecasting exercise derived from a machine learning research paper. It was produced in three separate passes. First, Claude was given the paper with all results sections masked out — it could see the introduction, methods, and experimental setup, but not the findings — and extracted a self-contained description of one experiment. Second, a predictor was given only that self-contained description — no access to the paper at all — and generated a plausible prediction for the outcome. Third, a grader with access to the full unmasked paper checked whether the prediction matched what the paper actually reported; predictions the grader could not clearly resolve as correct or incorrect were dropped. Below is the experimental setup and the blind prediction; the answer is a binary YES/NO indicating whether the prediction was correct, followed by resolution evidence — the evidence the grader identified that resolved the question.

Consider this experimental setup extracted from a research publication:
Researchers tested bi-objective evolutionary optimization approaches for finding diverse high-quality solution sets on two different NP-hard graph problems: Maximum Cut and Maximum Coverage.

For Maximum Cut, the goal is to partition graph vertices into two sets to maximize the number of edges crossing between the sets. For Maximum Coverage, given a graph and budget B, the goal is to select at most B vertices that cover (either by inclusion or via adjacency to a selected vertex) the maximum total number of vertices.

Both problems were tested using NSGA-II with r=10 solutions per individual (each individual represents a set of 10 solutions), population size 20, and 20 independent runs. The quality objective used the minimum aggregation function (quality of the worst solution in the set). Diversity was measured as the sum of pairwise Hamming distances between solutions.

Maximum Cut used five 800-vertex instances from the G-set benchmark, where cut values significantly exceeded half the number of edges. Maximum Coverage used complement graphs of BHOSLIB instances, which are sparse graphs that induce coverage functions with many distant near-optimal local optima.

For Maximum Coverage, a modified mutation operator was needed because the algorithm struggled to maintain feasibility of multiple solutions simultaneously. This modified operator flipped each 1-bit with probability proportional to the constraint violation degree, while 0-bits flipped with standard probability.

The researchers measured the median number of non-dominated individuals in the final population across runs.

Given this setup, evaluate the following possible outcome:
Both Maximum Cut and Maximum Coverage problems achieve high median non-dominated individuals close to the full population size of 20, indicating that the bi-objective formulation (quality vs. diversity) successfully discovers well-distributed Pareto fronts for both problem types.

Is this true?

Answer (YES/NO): NO